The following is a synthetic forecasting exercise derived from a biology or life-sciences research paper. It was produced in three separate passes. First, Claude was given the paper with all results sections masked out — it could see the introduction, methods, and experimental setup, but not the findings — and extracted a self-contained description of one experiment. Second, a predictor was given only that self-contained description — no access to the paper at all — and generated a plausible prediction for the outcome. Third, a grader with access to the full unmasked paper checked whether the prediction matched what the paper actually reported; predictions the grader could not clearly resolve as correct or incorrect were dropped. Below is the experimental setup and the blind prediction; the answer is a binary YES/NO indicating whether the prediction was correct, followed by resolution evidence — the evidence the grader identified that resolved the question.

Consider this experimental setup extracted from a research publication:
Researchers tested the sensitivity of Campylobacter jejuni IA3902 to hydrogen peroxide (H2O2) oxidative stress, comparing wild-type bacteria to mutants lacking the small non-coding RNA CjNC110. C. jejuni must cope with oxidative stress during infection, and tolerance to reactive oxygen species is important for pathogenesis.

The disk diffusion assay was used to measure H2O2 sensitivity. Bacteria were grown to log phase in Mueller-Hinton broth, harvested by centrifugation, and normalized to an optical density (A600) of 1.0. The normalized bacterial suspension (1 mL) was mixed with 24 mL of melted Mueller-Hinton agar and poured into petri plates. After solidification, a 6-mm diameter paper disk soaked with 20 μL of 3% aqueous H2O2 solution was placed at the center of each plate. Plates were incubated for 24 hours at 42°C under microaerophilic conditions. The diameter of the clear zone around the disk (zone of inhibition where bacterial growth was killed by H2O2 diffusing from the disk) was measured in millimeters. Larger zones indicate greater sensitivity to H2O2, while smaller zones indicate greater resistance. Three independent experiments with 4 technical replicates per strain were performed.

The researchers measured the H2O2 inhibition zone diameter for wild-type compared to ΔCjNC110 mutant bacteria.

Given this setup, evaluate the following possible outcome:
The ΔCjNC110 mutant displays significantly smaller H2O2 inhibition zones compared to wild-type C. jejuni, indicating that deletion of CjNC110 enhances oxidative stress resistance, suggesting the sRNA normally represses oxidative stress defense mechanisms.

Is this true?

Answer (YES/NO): NO